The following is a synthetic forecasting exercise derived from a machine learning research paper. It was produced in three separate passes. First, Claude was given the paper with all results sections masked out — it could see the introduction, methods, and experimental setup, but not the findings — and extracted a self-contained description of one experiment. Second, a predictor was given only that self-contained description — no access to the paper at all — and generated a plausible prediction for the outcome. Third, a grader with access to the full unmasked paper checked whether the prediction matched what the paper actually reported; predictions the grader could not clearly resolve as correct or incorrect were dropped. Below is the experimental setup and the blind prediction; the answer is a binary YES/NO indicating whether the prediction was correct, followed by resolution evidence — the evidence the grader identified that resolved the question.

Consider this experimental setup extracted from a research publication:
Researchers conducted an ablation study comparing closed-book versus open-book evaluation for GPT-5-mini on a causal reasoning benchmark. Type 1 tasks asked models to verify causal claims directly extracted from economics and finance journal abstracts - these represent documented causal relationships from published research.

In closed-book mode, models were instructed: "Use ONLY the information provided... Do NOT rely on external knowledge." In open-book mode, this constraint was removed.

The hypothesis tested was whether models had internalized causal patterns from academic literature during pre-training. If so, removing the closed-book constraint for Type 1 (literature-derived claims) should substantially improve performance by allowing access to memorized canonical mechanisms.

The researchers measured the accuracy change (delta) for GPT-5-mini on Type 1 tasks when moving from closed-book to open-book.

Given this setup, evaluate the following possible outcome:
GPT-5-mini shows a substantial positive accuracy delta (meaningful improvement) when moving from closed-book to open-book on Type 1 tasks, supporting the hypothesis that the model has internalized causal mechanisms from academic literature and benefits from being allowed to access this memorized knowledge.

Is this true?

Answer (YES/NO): YES